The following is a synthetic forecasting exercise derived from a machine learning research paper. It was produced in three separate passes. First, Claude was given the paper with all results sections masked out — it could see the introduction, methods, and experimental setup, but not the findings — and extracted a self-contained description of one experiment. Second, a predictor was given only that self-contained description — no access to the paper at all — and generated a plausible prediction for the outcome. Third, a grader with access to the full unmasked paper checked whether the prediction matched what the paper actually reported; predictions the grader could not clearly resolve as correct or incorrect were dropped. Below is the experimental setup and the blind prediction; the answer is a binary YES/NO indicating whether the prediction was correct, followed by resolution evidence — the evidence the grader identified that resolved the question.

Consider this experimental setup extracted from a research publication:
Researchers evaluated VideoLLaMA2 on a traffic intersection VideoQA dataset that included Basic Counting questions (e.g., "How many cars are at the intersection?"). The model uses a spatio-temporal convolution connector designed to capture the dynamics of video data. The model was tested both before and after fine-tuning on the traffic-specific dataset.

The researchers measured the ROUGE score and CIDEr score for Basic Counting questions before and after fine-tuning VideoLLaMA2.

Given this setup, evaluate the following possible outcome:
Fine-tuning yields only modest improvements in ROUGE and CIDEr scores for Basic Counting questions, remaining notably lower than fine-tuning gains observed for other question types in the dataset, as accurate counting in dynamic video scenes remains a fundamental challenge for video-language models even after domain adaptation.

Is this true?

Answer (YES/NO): NO